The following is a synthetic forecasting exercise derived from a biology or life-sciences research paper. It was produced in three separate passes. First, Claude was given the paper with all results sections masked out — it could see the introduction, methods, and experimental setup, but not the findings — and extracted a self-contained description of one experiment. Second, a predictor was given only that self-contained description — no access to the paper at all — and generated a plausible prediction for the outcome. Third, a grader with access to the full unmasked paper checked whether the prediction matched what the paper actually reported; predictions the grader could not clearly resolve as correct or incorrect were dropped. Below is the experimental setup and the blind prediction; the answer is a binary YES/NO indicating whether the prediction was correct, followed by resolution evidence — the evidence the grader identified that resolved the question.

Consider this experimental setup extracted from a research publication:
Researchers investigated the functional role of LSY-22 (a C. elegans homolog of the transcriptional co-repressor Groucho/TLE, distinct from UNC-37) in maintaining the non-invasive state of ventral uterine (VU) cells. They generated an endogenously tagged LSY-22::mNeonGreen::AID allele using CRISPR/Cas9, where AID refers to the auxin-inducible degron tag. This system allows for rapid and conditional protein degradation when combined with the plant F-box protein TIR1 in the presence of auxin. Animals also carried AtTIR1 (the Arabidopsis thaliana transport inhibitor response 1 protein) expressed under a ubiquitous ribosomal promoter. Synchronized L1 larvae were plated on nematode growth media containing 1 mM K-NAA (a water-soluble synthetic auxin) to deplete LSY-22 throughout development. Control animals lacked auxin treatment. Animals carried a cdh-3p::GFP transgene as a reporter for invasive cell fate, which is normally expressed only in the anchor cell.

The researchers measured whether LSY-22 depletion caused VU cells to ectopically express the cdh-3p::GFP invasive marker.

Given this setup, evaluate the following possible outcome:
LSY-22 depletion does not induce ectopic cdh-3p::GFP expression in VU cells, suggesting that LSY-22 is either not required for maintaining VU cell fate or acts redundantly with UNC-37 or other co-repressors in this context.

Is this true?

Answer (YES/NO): NO